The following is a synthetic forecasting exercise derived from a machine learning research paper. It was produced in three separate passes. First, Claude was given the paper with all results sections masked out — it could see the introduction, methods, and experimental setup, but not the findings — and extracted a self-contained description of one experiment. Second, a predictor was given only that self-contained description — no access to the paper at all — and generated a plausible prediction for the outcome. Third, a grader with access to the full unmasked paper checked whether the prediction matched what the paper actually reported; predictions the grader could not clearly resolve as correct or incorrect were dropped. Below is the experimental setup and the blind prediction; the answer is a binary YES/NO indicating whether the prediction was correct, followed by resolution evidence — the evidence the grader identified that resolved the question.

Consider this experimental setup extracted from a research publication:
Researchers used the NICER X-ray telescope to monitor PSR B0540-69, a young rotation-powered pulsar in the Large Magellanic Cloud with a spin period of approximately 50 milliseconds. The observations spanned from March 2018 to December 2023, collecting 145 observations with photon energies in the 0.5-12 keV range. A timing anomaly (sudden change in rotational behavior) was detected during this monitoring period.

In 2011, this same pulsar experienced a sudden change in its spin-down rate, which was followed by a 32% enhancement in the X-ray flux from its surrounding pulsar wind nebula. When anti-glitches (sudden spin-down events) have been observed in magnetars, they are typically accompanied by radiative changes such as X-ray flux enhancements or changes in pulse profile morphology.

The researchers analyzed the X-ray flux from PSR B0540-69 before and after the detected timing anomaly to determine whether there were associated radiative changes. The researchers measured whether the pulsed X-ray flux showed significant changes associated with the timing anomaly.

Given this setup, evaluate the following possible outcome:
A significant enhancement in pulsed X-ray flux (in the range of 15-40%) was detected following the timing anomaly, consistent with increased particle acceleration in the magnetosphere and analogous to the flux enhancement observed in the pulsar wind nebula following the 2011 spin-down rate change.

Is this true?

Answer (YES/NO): NO